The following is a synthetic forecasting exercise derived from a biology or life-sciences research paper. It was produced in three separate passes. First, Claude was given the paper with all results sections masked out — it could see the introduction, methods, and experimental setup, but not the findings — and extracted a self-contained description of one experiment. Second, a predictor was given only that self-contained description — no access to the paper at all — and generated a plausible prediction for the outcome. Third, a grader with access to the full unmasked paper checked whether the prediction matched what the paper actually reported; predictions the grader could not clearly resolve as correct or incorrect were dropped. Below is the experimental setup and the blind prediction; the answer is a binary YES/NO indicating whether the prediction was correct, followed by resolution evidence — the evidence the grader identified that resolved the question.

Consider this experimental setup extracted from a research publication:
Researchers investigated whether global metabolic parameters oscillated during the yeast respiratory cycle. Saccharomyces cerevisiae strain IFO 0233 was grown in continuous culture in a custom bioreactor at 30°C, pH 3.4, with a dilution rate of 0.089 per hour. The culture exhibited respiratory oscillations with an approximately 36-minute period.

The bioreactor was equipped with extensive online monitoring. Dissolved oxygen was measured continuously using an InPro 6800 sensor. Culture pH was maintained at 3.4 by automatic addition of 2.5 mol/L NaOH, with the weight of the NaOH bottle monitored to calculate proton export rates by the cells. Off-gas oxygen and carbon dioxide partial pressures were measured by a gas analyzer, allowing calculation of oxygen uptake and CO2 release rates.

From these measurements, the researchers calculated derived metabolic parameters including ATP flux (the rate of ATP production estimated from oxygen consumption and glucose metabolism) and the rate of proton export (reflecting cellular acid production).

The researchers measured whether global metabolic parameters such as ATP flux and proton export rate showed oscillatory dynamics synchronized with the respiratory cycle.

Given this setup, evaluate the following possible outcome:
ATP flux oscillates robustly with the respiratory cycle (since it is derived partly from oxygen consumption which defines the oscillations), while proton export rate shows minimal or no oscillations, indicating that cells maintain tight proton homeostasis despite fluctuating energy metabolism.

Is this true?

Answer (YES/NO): NO